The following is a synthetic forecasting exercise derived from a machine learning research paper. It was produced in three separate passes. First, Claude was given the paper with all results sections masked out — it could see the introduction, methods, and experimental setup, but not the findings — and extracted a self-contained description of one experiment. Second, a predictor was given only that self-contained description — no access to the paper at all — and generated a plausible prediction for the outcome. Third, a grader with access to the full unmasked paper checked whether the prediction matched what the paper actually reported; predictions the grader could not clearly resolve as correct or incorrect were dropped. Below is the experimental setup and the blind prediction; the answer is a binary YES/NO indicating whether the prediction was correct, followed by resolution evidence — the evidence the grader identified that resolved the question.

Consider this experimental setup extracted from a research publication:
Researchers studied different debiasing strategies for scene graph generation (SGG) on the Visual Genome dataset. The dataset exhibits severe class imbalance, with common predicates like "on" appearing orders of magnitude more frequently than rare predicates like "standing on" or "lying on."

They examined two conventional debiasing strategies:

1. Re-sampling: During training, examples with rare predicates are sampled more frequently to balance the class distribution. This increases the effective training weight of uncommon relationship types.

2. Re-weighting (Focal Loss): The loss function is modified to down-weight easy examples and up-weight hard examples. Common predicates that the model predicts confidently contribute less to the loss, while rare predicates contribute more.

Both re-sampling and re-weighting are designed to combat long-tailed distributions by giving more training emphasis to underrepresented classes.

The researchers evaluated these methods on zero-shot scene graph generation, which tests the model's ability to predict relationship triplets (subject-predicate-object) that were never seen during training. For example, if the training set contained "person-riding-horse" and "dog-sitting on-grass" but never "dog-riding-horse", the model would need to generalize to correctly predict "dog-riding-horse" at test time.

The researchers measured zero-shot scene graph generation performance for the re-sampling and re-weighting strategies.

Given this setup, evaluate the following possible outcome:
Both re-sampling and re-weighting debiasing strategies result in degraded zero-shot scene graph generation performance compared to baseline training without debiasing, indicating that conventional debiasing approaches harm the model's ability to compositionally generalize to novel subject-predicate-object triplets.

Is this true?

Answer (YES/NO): NO